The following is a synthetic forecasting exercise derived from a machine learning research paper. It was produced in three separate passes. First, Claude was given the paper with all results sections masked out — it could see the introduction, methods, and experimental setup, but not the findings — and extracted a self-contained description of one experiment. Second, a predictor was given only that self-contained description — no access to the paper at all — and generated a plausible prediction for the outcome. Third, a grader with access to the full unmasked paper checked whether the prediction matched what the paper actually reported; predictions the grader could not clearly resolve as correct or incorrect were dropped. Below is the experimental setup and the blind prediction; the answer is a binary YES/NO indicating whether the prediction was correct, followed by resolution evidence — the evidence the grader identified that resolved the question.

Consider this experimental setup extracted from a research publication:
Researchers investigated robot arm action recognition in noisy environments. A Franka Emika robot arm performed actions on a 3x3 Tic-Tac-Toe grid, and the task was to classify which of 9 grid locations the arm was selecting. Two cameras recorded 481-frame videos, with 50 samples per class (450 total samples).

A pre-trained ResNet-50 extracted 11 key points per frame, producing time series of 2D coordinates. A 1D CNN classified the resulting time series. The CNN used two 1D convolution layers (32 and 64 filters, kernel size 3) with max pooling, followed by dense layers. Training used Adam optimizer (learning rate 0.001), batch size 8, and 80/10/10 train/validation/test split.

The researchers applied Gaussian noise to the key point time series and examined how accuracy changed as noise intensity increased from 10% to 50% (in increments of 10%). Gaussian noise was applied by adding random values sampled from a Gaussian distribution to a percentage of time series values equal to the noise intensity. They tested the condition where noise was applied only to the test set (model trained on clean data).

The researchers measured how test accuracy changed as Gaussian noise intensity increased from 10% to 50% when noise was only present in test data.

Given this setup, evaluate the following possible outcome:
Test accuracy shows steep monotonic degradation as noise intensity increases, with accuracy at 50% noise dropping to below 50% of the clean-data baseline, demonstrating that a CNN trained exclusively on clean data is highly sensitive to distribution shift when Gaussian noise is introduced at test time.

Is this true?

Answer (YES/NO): NO